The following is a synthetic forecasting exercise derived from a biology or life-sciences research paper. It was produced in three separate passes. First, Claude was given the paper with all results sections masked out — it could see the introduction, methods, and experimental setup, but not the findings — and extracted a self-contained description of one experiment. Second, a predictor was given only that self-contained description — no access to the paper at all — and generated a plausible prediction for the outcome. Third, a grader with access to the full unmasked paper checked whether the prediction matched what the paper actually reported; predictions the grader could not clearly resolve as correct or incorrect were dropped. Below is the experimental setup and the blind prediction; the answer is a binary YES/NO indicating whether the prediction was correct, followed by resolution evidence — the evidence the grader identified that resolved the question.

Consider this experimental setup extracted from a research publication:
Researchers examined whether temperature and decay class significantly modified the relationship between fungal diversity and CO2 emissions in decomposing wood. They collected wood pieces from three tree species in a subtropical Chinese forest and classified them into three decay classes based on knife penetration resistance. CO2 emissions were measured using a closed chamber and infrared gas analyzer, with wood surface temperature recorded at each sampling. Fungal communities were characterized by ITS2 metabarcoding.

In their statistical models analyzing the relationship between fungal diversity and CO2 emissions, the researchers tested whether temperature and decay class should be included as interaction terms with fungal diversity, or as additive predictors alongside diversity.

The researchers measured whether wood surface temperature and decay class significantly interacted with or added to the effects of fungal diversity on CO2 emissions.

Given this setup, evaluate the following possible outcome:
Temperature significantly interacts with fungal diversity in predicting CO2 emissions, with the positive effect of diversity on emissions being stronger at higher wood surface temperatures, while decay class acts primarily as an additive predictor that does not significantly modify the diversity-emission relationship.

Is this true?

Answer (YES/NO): NO